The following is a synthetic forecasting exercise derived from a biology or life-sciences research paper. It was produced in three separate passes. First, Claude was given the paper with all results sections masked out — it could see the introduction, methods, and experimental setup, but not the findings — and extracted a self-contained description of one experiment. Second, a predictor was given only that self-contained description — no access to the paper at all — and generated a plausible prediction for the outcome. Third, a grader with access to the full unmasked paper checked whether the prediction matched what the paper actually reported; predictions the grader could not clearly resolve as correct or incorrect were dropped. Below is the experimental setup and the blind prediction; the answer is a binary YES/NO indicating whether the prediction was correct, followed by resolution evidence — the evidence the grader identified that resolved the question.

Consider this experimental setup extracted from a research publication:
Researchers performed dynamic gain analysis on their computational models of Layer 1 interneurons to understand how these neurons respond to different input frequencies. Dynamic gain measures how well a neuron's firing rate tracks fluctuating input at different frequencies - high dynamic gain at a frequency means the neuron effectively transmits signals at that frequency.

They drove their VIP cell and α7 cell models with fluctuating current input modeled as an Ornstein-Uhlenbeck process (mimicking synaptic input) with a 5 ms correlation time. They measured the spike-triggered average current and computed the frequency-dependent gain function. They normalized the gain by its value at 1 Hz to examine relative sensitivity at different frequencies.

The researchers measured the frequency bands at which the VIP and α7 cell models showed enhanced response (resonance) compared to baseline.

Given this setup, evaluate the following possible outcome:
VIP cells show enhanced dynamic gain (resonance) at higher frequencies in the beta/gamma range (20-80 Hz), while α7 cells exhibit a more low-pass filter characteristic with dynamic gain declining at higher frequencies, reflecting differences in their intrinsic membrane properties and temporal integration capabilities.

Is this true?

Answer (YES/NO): NO